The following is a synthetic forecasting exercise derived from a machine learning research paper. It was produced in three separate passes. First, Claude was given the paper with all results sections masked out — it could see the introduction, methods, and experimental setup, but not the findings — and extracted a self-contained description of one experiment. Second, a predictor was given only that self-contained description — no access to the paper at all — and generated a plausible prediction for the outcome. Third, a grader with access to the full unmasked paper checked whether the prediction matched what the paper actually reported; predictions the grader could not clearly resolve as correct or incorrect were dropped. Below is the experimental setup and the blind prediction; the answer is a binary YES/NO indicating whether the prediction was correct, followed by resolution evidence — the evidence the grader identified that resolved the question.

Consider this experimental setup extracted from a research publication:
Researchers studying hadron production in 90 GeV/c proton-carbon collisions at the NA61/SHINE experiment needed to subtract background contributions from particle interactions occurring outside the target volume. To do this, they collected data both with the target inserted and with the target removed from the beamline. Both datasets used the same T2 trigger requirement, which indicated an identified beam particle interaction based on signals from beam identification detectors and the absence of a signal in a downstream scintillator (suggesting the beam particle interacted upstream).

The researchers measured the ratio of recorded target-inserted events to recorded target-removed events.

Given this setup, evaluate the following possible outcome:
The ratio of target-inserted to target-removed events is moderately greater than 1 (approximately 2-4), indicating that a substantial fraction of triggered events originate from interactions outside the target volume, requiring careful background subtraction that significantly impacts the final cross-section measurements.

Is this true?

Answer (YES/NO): NO